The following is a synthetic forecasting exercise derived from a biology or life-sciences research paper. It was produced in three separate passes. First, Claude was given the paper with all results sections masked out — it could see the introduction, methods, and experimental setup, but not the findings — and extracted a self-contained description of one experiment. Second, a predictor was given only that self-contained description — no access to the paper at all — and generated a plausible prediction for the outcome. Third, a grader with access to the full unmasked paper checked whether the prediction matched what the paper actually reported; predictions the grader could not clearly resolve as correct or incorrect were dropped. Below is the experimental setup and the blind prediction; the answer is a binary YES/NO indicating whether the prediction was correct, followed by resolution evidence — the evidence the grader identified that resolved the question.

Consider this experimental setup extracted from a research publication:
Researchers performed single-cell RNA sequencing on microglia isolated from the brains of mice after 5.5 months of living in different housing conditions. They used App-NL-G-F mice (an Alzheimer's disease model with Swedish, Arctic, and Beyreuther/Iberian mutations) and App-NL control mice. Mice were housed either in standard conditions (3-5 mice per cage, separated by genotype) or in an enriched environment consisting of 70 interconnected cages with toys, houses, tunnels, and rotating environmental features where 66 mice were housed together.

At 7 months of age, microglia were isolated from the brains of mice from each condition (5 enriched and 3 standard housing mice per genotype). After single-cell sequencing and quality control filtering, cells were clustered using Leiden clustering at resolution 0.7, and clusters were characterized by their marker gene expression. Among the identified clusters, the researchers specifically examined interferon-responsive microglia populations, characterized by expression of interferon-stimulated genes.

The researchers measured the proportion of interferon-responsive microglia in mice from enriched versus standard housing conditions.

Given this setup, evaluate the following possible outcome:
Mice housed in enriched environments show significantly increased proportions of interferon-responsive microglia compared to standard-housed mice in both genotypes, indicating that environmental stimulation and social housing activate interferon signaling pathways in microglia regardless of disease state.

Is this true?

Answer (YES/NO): NO